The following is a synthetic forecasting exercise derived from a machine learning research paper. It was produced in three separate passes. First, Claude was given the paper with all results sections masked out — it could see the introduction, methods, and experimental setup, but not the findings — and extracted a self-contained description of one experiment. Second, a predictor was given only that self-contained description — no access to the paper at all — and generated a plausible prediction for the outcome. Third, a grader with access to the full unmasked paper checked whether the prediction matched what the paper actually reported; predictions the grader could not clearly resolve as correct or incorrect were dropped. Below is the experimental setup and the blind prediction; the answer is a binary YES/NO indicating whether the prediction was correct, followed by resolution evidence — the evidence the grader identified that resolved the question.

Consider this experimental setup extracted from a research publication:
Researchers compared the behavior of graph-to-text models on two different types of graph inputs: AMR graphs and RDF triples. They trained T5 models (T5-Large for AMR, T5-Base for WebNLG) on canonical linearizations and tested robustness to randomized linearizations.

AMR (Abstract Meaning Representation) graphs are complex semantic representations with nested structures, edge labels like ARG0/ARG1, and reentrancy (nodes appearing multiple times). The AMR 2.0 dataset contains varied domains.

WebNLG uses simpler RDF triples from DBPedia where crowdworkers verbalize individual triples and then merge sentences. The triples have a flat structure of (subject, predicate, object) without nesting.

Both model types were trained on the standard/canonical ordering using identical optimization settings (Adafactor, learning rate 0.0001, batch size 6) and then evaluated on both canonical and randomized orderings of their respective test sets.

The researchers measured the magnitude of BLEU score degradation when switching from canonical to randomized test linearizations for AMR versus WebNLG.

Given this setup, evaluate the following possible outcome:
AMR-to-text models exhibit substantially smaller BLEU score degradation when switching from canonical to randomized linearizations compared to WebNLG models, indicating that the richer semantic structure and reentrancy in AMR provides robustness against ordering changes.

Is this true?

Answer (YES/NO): NO